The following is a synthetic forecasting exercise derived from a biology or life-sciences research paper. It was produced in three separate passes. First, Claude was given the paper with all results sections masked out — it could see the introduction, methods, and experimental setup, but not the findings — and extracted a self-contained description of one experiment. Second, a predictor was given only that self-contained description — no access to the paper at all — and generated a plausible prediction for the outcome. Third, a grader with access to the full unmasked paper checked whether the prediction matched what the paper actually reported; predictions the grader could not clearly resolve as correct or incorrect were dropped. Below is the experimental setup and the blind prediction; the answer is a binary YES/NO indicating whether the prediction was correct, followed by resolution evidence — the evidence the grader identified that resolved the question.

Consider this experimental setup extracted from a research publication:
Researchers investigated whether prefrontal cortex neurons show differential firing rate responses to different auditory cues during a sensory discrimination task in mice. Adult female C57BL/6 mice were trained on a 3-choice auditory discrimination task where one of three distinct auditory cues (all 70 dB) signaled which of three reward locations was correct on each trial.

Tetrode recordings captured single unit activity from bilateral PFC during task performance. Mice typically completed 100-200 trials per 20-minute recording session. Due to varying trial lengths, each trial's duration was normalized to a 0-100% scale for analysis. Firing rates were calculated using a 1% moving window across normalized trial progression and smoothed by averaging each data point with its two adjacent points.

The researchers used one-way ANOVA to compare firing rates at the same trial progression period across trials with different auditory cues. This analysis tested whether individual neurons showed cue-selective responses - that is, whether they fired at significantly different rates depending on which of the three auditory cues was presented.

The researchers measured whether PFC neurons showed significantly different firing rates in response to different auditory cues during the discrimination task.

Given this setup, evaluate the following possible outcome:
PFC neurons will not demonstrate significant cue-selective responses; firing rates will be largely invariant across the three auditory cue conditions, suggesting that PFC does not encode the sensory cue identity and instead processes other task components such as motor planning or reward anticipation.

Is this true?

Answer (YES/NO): NO